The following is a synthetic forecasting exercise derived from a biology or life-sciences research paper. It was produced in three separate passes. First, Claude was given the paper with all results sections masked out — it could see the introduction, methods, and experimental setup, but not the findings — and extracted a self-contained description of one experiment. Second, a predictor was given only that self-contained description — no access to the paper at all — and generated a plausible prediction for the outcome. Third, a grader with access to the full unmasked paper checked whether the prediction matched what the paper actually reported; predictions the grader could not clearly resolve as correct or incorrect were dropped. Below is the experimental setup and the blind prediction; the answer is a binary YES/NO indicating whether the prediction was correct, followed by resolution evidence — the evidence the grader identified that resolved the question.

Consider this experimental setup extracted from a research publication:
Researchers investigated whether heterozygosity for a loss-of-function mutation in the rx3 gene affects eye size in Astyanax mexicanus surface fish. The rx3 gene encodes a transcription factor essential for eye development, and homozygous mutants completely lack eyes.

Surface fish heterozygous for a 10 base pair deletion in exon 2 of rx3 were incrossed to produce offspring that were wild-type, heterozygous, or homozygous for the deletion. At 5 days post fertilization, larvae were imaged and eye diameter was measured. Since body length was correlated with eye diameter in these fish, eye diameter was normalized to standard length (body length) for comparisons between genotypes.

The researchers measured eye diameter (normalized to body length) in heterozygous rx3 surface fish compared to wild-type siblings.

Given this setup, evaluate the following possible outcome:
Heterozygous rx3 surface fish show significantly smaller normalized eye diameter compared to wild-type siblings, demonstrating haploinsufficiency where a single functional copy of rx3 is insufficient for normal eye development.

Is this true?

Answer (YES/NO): NO